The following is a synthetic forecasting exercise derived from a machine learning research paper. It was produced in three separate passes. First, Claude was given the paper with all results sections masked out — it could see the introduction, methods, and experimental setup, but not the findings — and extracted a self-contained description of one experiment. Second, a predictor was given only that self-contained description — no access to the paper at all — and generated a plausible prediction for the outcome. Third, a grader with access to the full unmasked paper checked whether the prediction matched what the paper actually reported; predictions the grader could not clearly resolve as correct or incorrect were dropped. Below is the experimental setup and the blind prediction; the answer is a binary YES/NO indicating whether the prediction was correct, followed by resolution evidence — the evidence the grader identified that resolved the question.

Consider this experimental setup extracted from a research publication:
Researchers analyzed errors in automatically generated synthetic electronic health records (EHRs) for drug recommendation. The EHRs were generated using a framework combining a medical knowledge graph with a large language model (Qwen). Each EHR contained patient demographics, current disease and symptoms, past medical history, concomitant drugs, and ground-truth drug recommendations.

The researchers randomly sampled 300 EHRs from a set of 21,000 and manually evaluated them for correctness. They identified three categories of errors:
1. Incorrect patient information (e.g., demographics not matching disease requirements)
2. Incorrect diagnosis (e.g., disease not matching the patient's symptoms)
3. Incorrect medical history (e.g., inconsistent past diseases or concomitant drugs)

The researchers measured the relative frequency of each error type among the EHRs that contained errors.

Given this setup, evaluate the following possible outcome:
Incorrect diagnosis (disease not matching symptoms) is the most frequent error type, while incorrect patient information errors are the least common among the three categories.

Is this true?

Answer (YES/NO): NO